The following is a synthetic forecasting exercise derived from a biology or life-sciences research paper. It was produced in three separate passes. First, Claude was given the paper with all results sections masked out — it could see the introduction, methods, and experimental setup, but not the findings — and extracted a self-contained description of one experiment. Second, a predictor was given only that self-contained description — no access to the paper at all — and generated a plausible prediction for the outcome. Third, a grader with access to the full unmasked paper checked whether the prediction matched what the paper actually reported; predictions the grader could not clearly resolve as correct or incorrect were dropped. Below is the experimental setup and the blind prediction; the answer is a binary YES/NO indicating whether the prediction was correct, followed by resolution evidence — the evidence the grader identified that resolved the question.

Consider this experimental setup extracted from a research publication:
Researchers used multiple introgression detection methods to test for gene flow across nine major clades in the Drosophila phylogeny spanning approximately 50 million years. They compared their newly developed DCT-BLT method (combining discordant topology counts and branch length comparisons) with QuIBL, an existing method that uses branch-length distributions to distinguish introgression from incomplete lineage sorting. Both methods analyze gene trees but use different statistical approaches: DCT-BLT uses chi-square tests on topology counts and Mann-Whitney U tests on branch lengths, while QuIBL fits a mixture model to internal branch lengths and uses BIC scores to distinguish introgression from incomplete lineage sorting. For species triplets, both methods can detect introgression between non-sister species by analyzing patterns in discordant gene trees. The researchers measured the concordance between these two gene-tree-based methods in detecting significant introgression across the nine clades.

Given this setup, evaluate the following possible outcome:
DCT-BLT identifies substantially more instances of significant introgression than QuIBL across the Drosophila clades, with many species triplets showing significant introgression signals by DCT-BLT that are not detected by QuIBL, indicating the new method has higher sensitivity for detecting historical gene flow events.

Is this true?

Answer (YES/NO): NO